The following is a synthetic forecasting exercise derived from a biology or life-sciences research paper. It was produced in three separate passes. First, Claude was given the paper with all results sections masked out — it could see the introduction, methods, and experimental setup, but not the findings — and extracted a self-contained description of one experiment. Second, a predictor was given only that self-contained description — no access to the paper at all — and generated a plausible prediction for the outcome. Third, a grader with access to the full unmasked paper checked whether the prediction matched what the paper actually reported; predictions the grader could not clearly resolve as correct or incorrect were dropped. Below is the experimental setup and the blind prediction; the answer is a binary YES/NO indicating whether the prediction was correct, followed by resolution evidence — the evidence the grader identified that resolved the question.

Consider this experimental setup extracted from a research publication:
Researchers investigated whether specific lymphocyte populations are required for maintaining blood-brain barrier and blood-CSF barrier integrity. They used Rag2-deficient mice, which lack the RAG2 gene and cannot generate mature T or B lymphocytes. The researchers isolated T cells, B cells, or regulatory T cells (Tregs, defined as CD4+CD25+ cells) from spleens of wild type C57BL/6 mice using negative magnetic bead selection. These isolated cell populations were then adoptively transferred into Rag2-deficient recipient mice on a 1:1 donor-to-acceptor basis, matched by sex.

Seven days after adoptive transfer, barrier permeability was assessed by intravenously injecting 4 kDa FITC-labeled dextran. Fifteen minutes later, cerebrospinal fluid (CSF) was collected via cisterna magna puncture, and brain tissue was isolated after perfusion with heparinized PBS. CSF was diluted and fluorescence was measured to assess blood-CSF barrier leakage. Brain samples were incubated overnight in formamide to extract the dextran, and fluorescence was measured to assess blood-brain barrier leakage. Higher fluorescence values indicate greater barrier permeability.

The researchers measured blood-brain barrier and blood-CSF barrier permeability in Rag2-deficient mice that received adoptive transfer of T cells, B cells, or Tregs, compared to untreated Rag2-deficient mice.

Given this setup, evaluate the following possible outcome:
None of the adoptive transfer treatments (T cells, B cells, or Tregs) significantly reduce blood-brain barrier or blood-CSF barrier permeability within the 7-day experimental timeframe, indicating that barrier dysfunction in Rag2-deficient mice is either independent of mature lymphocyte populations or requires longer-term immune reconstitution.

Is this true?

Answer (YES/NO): NO